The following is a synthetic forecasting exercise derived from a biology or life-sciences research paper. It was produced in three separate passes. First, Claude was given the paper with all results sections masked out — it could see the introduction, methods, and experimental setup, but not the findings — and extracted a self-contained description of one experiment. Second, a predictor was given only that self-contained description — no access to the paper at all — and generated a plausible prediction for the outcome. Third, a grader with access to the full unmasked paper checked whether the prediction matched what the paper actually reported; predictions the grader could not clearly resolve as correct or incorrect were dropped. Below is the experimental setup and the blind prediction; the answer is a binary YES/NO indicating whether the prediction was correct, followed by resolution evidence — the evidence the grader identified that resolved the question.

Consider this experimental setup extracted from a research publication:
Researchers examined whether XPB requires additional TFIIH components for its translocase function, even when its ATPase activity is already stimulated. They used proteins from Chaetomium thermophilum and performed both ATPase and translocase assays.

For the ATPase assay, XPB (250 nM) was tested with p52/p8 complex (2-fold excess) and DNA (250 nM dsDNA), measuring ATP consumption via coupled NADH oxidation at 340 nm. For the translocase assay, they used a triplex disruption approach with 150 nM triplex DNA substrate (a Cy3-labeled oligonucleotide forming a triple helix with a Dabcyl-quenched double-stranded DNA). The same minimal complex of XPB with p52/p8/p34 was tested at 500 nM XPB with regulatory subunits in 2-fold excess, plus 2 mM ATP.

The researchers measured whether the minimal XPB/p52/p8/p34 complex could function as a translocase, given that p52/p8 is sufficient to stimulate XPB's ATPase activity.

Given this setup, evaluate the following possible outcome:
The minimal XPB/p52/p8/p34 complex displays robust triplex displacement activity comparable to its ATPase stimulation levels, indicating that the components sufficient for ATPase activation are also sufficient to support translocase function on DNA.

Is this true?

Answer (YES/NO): NO